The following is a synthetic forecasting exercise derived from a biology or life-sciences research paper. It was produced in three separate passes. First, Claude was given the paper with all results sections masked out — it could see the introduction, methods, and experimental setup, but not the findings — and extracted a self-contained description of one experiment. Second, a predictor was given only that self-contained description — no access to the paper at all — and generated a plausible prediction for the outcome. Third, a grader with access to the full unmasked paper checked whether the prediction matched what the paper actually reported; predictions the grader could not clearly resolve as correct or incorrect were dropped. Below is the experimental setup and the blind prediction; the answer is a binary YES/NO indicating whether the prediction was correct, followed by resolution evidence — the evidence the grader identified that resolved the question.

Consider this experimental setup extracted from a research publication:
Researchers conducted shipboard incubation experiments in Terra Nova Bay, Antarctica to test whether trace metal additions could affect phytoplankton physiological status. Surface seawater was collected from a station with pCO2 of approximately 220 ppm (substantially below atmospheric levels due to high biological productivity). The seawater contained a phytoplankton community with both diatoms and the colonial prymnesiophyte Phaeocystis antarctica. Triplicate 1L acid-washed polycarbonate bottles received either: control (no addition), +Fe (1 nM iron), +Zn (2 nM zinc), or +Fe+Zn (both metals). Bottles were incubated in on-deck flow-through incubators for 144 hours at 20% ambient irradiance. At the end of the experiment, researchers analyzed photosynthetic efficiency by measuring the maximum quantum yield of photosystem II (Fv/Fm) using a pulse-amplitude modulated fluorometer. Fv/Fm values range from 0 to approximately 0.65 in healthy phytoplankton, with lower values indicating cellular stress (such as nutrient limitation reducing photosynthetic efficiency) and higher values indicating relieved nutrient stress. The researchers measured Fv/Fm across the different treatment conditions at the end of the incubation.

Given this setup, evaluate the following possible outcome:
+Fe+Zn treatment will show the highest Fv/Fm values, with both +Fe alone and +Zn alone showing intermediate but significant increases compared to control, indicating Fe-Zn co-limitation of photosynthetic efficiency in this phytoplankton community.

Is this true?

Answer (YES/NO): NO